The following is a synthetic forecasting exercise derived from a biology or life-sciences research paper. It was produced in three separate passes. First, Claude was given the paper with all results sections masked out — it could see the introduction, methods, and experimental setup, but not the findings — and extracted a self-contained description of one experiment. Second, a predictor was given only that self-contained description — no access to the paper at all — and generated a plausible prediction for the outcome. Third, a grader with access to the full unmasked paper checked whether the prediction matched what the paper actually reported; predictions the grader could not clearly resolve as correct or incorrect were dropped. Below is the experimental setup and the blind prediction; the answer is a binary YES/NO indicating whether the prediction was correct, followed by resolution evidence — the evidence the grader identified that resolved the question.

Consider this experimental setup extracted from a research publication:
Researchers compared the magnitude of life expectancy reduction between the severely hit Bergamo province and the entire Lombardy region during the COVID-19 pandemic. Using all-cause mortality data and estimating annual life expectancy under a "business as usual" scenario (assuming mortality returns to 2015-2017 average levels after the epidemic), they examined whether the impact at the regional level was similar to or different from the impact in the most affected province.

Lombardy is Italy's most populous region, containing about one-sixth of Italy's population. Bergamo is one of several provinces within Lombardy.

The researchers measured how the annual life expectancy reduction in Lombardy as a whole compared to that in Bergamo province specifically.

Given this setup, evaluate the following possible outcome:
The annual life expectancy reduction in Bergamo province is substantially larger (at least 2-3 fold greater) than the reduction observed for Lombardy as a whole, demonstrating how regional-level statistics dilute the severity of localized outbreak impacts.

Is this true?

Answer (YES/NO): YES